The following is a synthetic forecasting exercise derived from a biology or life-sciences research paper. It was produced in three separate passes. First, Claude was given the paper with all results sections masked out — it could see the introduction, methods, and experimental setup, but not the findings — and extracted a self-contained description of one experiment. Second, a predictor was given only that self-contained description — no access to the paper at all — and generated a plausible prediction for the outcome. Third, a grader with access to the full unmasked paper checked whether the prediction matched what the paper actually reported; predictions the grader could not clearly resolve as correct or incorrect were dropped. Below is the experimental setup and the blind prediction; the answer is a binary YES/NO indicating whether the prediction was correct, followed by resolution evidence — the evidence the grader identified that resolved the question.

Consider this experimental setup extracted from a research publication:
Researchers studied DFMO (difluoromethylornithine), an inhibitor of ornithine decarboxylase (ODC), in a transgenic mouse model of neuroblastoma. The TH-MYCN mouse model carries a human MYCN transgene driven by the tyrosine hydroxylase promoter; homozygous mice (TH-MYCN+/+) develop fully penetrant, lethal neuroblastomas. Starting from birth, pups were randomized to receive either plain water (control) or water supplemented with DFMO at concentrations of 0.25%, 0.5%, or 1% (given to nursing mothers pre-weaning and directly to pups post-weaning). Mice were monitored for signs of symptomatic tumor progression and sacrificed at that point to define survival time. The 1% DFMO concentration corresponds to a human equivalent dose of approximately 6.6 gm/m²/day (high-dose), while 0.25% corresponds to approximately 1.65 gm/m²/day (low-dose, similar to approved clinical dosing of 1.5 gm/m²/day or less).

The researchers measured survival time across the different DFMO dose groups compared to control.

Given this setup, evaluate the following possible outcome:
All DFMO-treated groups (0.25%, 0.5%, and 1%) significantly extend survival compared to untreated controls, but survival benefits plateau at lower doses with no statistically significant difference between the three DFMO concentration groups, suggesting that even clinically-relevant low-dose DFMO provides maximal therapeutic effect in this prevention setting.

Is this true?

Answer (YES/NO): NO